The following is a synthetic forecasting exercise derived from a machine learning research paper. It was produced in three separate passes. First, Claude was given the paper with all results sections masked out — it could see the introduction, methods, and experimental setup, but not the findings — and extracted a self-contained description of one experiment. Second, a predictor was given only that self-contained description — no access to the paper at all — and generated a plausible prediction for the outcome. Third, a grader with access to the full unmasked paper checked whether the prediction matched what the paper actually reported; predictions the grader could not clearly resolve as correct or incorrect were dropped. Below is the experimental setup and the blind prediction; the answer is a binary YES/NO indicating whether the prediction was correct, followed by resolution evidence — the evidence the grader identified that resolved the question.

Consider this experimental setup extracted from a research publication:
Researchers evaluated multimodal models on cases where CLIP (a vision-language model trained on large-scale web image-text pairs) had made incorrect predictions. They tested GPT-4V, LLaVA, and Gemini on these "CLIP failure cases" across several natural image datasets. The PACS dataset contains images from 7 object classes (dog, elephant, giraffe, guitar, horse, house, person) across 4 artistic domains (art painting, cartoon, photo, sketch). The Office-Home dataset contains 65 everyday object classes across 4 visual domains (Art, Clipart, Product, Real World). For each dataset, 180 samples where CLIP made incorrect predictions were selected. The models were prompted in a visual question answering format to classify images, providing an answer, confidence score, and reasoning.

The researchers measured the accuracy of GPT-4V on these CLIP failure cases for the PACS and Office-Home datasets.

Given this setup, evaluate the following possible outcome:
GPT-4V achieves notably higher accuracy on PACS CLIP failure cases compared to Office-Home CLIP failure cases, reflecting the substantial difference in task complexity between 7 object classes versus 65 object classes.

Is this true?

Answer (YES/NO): NO